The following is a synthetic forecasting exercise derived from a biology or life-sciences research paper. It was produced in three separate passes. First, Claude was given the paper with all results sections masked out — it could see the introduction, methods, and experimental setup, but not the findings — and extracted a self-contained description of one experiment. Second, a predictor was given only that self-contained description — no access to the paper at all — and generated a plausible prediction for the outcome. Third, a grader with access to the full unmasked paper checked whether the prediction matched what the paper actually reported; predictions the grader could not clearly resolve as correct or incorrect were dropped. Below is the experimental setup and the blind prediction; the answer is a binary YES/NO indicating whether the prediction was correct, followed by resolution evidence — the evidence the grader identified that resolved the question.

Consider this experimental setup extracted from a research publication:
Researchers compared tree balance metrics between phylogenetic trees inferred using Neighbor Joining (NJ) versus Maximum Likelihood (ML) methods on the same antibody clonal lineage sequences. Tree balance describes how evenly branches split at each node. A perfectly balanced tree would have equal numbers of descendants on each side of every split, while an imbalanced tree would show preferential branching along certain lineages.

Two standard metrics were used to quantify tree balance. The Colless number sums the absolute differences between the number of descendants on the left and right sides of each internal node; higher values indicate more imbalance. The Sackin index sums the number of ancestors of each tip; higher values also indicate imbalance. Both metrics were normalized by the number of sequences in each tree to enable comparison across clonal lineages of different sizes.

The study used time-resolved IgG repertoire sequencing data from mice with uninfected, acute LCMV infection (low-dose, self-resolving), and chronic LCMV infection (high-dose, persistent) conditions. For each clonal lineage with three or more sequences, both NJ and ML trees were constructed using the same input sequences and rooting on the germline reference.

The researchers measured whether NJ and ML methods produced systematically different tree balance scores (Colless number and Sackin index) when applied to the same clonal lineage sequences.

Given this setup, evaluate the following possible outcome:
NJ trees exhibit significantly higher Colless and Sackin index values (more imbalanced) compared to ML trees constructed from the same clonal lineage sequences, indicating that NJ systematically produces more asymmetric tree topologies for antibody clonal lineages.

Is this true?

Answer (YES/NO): NO